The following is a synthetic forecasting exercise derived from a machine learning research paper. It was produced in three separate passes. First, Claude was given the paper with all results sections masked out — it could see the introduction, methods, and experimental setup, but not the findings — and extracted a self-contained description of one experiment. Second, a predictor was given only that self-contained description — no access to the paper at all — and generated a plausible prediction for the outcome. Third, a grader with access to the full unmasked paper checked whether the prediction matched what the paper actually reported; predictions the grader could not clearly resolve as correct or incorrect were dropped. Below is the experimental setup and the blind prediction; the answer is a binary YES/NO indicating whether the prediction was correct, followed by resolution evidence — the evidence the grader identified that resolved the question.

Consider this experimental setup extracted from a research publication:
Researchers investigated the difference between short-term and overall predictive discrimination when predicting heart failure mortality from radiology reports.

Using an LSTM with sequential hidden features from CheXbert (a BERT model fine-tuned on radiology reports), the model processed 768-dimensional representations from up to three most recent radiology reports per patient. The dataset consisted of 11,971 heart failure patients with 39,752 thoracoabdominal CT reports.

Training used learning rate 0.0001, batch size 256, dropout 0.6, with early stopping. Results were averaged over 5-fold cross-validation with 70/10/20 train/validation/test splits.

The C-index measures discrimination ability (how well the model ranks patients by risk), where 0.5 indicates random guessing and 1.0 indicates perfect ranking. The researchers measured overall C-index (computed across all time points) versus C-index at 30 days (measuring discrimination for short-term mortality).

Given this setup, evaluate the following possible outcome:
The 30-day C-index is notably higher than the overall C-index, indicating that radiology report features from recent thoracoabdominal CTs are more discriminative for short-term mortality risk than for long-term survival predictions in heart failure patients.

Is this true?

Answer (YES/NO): YES